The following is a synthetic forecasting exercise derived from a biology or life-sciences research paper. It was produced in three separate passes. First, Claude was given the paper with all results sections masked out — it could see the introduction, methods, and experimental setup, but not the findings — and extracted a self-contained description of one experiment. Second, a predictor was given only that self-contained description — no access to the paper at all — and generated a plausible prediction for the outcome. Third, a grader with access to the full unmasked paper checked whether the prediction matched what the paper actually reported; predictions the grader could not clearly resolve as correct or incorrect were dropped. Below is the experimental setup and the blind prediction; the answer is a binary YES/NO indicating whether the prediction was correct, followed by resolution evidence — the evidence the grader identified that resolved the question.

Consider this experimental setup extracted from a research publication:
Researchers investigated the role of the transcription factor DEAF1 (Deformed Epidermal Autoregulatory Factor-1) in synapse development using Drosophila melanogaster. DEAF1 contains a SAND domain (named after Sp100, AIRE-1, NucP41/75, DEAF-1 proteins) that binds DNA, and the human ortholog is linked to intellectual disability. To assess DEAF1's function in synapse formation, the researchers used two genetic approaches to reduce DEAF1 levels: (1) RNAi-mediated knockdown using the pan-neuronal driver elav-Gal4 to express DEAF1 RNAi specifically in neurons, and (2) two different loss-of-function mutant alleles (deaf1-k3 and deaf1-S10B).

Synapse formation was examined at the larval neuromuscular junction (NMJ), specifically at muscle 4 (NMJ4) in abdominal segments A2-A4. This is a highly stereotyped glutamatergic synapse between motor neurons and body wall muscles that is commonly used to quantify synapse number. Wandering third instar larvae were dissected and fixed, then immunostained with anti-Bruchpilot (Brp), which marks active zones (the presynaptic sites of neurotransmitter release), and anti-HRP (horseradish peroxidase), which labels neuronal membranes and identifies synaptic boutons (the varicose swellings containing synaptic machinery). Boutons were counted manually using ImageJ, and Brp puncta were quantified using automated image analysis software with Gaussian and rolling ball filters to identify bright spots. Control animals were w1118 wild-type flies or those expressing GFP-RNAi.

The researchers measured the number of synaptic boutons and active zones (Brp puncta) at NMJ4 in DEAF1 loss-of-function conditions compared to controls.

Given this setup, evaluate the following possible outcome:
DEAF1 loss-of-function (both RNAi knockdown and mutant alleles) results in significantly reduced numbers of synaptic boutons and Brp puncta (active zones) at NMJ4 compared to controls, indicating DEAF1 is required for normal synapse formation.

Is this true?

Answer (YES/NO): NO